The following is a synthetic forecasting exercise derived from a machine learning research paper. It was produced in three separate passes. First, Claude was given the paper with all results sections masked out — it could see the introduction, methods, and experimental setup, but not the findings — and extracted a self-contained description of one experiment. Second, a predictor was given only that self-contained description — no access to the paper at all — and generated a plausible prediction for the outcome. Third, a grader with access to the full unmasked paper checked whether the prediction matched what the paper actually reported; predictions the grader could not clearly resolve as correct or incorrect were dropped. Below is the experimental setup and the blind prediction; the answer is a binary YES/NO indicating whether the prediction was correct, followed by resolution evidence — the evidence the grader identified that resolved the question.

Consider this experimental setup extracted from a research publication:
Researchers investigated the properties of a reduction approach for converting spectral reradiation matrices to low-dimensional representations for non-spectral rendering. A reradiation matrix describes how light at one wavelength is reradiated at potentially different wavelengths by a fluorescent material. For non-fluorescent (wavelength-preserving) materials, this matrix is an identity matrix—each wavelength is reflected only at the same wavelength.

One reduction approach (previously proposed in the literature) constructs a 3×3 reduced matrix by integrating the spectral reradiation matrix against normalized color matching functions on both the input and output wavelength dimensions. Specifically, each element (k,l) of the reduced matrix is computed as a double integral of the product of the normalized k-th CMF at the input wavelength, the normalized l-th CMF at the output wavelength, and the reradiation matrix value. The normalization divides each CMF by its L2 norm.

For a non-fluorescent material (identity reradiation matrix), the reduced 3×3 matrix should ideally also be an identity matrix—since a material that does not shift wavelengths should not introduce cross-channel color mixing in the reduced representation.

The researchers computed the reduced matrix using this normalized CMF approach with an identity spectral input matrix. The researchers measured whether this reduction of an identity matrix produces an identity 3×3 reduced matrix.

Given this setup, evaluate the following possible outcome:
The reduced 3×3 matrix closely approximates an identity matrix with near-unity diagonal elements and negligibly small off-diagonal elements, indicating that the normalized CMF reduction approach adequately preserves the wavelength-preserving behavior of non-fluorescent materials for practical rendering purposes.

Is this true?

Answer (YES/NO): NO